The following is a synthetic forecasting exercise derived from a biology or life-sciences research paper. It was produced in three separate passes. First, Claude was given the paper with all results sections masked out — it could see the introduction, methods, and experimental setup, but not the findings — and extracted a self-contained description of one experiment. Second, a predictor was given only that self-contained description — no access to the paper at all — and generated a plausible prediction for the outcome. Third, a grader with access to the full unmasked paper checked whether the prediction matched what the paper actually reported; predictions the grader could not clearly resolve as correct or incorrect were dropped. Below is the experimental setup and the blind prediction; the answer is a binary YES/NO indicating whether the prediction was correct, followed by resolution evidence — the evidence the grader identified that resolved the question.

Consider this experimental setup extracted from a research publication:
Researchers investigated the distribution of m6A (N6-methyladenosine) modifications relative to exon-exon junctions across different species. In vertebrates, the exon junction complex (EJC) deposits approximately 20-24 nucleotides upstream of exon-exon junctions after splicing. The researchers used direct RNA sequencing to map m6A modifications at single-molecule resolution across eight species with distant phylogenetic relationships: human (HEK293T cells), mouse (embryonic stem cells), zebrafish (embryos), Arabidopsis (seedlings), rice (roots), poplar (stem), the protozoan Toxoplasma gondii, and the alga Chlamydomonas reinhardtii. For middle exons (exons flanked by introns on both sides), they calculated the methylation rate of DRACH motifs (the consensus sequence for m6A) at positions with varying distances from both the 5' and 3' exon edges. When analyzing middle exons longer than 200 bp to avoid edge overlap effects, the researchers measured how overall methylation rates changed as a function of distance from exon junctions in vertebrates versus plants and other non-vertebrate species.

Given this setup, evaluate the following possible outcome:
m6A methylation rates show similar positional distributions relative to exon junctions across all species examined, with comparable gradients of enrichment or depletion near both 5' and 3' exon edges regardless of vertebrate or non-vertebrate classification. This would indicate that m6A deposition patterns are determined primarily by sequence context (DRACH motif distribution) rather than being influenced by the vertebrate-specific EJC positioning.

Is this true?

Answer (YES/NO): NO